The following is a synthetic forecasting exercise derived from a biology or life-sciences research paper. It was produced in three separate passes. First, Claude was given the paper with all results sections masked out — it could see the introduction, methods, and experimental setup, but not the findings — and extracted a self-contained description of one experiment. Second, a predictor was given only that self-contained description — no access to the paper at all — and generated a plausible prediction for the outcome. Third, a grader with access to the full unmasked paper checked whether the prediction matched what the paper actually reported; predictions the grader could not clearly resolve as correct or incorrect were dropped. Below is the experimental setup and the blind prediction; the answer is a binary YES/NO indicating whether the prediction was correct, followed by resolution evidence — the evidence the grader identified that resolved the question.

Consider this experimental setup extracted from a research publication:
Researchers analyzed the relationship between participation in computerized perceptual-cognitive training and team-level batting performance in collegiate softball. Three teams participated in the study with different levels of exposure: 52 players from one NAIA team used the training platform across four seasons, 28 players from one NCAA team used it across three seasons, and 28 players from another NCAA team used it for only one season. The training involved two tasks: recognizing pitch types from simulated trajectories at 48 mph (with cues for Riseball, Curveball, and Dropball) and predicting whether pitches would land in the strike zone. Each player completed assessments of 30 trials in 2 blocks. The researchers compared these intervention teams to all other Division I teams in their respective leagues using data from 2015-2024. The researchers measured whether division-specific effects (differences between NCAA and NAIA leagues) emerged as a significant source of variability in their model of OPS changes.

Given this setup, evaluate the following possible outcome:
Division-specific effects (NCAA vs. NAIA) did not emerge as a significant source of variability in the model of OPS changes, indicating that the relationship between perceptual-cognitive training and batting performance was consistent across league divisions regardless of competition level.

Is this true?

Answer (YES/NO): YES